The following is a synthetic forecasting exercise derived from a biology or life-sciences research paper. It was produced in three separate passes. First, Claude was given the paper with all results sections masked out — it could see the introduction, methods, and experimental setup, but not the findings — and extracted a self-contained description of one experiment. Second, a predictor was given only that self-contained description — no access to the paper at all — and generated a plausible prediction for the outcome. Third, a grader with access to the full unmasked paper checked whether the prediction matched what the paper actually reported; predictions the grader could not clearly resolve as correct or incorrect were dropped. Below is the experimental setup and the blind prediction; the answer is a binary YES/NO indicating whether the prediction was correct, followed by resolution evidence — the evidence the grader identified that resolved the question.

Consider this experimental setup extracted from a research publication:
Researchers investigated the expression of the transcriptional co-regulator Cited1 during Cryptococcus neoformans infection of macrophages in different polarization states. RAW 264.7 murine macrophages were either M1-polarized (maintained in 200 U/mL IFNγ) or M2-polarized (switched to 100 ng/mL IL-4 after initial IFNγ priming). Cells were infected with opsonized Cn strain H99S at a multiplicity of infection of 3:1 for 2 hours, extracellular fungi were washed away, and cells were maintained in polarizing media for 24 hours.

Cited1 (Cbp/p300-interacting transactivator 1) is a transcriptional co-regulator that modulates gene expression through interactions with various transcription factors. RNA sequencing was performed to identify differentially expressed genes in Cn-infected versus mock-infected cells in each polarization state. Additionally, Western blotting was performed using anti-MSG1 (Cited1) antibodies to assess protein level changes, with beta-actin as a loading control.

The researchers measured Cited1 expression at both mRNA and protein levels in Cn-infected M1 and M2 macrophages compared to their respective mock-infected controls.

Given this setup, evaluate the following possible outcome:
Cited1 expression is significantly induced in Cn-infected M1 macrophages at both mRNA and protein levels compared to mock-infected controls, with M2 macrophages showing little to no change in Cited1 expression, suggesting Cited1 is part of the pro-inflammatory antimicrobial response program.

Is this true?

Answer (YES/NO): NO